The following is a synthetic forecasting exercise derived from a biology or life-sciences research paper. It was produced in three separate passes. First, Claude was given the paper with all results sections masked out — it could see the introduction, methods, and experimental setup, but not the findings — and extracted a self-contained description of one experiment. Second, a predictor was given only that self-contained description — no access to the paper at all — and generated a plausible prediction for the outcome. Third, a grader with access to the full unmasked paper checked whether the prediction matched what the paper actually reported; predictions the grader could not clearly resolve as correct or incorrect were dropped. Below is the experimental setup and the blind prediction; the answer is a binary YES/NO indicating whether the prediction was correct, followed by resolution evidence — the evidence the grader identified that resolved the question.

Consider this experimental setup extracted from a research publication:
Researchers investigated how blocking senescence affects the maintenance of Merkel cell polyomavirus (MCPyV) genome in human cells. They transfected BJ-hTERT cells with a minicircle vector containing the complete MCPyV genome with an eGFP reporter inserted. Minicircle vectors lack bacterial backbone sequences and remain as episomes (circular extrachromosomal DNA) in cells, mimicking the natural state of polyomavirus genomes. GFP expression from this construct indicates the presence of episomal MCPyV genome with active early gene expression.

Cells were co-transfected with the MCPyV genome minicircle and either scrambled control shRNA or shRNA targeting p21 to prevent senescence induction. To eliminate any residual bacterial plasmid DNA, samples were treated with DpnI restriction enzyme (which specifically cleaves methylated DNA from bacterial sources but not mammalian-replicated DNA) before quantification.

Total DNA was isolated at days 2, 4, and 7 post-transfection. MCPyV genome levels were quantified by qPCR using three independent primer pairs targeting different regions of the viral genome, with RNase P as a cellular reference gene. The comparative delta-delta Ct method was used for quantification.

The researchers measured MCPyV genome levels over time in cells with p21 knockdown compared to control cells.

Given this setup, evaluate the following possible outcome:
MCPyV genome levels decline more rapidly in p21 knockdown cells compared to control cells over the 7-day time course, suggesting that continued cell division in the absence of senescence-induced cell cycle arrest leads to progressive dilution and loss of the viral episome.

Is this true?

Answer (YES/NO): YES